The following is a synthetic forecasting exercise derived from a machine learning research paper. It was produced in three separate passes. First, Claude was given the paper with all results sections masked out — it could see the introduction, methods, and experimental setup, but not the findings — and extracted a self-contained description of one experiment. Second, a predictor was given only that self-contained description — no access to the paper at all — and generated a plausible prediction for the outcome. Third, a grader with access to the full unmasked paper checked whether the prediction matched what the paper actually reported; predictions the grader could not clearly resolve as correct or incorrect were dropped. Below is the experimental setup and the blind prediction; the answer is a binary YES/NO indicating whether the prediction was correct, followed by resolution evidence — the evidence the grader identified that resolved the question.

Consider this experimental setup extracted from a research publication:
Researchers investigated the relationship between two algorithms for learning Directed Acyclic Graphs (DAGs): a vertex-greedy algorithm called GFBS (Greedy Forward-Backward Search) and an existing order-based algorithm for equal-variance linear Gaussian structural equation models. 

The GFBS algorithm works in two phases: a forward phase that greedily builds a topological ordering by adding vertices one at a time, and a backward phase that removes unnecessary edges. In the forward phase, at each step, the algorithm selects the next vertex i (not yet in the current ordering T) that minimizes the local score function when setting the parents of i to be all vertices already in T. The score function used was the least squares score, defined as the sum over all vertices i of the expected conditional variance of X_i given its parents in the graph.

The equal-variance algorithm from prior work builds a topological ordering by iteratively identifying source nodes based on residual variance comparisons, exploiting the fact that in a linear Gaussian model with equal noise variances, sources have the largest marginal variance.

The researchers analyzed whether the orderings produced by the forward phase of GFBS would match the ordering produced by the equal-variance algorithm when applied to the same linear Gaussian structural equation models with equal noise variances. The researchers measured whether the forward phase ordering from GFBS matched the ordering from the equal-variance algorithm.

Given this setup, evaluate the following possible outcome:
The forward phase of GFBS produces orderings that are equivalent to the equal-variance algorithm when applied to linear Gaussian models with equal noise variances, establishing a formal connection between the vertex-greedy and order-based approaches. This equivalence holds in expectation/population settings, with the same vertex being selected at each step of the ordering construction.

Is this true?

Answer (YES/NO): YES